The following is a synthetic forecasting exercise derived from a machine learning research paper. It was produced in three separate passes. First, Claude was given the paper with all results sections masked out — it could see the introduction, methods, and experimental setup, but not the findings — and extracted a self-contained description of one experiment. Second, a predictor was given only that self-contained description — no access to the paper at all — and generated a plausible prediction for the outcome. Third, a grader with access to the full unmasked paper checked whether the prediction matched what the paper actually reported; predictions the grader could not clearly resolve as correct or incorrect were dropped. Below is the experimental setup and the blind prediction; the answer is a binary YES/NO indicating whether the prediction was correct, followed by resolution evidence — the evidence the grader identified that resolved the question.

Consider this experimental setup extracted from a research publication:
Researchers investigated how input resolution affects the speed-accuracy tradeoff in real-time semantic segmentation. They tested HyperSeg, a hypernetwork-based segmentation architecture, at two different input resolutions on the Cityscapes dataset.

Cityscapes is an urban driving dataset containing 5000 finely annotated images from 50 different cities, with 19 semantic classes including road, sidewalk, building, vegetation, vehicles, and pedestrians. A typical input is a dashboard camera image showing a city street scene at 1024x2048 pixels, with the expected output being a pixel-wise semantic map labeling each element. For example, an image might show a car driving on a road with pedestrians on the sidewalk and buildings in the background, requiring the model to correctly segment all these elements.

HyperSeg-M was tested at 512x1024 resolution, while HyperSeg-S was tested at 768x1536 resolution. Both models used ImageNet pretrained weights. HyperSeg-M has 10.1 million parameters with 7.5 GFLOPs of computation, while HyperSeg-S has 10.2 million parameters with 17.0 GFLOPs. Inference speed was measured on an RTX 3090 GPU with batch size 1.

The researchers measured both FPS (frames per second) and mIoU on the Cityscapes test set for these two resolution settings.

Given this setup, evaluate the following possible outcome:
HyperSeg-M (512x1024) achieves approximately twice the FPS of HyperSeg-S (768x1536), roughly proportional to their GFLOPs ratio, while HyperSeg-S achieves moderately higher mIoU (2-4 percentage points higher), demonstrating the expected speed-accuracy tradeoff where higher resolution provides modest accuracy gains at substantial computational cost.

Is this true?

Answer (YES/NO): NO